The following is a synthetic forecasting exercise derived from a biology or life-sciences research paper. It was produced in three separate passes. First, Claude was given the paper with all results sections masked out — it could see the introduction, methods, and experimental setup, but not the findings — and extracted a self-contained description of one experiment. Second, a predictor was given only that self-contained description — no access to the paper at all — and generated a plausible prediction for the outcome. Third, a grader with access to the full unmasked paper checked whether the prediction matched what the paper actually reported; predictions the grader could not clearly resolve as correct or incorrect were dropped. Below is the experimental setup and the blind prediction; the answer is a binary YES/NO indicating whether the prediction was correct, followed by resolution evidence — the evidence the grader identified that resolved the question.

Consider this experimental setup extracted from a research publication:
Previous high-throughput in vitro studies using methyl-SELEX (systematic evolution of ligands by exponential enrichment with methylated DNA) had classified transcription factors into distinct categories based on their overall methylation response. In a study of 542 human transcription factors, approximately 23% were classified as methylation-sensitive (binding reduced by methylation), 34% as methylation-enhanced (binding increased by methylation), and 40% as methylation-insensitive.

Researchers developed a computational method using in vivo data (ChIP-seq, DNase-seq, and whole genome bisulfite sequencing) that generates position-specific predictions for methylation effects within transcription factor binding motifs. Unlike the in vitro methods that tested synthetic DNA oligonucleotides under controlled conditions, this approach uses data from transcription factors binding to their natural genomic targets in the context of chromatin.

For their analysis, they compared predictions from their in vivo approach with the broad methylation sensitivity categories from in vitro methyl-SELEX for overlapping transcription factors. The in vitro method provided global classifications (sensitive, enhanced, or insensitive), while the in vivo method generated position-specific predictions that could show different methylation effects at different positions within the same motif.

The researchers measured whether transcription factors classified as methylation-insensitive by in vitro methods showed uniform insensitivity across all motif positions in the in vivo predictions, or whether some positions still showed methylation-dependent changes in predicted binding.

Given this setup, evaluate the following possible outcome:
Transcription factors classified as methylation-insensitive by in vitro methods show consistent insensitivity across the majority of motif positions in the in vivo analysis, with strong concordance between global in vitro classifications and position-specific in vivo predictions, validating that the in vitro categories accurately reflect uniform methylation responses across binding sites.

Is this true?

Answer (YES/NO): NO